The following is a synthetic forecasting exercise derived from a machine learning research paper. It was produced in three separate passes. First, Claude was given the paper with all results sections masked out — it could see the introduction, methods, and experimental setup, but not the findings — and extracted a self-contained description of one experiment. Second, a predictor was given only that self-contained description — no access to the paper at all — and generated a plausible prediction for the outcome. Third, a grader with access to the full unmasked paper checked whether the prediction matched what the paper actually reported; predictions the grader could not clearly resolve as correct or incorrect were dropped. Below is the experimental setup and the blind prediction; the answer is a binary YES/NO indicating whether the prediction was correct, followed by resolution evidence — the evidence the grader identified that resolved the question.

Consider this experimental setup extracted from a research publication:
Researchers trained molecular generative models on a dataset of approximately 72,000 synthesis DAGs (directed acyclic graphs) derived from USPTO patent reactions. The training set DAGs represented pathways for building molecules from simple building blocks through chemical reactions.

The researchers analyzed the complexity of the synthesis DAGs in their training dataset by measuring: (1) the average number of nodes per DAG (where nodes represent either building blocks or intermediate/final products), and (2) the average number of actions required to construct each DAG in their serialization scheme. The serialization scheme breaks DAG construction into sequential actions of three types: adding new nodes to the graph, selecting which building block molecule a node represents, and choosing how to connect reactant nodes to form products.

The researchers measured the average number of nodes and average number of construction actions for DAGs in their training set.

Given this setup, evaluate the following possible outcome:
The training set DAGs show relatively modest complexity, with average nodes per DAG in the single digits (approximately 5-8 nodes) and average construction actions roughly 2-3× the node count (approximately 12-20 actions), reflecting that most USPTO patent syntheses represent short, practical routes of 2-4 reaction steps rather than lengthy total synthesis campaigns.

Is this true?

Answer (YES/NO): NO